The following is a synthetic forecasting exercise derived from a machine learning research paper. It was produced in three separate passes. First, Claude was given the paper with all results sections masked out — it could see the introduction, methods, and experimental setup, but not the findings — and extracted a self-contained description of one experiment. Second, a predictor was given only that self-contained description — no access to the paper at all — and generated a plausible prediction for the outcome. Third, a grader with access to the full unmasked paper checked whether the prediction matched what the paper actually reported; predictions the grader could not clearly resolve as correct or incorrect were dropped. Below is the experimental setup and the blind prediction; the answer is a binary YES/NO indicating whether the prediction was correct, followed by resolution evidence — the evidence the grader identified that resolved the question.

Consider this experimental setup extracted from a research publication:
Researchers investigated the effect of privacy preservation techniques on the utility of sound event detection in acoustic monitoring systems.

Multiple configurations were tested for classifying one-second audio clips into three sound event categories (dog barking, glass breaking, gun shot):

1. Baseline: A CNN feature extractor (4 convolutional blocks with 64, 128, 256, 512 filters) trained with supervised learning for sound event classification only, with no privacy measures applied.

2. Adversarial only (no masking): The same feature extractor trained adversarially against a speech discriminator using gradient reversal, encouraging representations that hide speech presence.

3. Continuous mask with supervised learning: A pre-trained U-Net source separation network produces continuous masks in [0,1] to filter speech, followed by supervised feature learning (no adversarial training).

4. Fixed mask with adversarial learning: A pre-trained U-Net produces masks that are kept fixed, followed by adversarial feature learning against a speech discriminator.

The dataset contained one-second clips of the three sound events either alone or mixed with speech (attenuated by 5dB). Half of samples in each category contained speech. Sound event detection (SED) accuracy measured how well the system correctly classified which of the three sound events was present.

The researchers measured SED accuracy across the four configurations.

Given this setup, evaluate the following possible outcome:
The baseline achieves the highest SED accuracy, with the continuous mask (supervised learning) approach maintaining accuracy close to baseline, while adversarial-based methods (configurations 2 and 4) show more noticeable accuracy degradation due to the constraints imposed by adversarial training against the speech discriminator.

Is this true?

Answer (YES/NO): NO